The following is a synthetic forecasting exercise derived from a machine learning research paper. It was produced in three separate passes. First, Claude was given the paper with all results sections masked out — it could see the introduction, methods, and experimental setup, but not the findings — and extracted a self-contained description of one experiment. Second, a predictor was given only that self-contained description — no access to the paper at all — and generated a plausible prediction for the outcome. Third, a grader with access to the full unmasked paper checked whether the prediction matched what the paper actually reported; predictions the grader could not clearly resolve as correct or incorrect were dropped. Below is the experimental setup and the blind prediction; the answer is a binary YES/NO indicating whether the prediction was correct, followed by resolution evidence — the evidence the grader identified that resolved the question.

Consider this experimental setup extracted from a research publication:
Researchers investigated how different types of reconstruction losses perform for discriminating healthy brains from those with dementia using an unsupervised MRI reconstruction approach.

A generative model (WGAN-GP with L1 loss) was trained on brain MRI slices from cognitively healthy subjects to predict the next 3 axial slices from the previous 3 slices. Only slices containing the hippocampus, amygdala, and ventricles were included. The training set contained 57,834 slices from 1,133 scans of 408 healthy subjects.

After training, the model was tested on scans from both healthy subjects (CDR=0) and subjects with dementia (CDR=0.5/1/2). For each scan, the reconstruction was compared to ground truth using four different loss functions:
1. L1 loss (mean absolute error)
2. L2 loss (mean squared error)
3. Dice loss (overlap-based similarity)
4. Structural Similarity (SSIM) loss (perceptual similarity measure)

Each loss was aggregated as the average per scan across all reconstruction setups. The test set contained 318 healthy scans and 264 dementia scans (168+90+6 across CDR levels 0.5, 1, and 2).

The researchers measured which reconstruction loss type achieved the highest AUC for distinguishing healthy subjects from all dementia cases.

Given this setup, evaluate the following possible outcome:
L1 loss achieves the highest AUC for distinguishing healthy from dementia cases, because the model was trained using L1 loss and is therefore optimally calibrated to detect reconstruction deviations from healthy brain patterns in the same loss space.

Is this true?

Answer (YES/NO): NO